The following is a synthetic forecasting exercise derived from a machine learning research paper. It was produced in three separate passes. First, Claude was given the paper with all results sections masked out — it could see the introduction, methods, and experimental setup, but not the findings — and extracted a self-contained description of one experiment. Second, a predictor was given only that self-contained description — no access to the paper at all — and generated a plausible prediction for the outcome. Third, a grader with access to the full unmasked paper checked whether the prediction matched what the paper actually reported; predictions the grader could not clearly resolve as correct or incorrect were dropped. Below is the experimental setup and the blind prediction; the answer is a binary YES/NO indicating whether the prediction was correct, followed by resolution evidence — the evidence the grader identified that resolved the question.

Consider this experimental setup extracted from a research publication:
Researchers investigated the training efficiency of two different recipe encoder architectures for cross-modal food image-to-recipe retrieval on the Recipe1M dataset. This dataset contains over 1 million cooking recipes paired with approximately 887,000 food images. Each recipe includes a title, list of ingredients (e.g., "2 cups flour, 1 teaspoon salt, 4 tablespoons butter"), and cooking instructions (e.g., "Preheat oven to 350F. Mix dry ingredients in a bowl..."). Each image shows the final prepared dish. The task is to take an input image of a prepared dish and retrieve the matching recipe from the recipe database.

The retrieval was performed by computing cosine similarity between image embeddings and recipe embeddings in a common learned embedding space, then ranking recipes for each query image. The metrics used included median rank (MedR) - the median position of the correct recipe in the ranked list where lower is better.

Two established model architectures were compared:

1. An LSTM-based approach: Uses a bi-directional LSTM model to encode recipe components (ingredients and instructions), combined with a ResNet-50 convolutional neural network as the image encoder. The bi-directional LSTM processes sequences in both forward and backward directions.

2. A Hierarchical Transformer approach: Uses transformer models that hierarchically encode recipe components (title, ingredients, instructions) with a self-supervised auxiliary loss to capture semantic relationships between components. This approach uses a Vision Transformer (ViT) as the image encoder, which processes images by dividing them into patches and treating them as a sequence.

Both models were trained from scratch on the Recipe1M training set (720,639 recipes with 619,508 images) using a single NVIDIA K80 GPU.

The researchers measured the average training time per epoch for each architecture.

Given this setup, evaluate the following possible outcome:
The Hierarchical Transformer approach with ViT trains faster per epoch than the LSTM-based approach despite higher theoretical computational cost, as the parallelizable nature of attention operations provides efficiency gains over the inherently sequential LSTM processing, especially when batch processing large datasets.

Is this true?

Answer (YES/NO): NO